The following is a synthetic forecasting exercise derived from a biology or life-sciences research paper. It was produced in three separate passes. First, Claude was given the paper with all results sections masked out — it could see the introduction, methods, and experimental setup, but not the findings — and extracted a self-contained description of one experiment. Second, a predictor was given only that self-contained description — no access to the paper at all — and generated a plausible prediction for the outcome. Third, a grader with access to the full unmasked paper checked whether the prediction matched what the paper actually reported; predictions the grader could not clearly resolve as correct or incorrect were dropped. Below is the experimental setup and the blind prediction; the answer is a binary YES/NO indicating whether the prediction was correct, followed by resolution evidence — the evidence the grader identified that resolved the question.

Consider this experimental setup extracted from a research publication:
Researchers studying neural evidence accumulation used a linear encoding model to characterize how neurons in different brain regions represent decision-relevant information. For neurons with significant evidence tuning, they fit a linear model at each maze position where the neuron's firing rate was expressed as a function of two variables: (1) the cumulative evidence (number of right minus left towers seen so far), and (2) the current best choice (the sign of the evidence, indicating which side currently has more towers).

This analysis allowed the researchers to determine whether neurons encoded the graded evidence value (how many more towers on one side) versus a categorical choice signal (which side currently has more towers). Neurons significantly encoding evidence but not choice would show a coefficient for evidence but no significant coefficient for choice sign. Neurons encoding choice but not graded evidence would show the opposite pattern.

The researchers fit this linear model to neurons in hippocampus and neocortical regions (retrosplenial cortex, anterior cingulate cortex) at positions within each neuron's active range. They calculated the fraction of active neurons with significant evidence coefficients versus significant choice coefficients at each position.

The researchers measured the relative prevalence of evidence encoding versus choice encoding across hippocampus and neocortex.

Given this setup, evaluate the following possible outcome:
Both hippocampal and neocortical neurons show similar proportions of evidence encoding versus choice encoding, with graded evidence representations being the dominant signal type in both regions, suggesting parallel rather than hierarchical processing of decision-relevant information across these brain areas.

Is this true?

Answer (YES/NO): NO